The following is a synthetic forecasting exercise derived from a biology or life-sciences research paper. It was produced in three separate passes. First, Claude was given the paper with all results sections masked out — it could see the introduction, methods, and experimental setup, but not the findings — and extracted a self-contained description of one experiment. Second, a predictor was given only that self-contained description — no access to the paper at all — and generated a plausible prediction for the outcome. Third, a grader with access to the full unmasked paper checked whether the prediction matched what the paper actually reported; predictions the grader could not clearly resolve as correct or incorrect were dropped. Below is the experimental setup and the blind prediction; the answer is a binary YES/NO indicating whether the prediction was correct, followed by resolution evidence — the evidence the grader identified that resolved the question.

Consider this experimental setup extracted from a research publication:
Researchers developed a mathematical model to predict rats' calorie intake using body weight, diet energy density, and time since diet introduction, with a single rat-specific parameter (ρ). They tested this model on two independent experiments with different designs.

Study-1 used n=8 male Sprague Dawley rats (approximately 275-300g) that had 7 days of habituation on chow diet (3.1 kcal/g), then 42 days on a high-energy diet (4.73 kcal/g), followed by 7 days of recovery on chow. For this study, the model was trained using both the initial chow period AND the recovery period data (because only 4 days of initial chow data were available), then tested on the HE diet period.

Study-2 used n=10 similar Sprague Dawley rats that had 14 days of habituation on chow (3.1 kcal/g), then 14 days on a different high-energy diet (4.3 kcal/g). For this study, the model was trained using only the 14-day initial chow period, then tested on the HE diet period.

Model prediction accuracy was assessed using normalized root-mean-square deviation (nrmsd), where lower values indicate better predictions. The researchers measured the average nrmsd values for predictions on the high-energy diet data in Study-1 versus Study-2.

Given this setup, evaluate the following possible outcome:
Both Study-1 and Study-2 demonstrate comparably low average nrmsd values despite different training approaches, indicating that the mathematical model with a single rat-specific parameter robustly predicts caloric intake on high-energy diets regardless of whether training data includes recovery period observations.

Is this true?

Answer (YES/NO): NO